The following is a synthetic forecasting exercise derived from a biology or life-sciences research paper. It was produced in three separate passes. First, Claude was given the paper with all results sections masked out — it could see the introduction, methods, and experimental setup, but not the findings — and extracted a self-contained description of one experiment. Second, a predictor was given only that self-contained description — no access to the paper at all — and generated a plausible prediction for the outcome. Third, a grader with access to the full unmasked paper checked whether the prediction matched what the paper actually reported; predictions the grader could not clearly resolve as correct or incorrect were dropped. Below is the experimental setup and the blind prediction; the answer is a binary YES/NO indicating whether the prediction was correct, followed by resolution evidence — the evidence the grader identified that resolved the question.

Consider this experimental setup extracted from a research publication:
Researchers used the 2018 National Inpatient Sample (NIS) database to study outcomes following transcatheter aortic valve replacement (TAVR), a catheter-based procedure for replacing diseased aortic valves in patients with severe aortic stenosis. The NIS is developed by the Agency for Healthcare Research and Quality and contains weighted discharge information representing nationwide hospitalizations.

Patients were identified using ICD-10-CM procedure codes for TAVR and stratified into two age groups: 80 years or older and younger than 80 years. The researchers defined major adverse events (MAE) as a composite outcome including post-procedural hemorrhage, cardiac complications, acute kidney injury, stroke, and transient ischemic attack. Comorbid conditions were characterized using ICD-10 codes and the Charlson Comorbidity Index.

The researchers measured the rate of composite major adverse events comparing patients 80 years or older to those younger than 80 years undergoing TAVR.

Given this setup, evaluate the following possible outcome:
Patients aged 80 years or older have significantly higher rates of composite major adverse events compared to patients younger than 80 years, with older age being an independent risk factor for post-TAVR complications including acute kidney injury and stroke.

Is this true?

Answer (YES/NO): NO